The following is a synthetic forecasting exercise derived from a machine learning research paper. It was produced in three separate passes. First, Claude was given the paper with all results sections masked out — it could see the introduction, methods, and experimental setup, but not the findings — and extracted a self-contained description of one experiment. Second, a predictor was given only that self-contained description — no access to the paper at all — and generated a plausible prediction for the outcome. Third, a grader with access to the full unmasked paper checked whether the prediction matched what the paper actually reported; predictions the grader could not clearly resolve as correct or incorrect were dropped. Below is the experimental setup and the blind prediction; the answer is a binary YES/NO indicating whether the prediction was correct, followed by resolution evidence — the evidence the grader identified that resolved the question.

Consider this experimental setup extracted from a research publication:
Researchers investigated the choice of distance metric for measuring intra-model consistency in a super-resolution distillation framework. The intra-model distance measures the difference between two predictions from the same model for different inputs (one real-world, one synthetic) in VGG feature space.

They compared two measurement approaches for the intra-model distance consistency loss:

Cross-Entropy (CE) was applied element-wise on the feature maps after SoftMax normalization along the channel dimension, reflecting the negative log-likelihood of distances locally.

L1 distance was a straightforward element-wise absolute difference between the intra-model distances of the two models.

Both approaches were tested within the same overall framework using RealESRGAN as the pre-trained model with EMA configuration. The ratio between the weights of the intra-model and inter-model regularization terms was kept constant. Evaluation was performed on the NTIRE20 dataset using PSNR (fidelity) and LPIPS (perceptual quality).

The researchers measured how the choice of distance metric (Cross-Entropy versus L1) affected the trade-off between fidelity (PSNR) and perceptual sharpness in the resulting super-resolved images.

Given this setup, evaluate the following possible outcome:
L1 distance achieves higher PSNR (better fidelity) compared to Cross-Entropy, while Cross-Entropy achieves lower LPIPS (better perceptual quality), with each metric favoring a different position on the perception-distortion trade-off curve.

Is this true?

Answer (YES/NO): YES